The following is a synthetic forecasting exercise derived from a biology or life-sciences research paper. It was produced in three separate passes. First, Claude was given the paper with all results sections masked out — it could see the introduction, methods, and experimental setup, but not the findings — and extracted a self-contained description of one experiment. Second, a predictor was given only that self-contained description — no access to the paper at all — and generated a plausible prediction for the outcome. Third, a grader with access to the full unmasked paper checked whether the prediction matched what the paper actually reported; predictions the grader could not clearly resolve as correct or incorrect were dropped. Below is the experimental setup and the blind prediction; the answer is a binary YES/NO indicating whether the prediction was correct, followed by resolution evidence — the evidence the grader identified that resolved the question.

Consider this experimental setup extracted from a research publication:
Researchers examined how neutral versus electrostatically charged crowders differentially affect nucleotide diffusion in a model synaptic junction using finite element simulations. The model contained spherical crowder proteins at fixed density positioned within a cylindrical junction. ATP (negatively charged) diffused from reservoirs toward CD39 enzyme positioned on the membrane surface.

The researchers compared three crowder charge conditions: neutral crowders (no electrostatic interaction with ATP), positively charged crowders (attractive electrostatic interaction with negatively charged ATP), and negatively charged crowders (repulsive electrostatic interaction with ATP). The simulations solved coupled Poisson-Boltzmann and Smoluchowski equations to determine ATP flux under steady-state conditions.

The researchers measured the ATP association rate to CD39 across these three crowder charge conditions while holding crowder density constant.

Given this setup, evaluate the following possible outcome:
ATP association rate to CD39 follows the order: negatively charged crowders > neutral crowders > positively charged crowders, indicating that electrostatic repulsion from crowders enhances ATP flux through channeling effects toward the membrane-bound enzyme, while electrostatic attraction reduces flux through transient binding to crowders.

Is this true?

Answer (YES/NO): NO